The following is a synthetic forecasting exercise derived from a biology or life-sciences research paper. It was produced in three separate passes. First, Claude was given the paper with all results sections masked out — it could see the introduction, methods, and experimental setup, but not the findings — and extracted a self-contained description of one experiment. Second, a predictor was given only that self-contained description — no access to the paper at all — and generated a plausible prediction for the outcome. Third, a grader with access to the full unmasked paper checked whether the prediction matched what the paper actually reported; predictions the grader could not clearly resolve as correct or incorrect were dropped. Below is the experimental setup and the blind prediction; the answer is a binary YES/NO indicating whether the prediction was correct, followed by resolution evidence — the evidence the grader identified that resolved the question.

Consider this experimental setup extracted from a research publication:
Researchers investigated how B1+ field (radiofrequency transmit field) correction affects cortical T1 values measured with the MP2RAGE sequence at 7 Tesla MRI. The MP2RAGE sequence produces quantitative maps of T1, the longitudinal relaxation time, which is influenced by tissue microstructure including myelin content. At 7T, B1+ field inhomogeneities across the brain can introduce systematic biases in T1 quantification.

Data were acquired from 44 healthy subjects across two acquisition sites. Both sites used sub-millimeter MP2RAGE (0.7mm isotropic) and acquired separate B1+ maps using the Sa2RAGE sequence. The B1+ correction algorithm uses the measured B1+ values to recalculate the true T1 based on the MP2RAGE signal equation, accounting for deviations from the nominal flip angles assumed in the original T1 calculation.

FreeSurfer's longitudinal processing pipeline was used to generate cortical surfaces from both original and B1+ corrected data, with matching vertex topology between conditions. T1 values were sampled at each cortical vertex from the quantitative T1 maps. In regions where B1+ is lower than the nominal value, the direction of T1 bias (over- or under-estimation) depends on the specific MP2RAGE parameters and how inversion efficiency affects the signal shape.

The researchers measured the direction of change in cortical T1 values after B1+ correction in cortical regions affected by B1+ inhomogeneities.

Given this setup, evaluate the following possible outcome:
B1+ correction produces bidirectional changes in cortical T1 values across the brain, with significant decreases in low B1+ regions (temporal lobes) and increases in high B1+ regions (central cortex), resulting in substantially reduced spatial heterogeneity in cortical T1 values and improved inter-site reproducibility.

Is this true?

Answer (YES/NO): YES